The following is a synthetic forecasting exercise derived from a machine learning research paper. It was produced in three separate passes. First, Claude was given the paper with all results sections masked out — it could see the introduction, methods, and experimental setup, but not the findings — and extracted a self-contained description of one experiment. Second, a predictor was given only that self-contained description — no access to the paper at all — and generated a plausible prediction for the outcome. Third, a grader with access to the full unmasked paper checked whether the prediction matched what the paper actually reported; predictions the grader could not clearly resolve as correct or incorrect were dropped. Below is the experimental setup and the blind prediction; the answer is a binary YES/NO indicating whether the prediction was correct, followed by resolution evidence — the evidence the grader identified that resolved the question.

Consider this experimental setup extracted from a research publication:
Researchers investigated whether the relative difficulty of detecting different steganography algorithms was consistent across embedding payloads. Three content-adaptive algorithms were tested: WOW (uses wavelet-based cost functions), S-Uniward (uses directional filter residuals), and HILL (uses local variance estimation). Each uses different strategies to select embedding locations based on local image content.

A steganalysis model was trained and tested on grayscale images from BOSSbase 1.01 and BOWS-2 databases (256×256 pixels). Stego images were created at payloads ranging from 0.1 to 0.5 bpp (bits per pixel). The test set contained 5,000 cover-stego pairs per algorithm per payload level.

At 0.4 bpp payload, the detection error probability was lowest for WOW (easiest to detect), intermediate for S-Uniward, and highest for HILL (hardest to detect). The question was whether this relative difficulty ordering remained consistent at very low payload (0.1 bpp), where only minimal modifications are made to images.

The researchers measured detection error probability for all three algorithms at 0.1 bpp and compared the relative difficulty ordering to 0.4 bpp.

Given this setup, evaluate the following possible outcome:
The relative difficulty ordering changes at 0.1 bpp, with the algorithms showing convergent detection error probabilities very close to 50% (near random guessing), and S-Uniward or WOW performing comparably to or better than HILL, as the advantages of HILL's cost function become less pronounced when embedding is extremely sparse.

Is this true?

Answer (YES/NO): NO